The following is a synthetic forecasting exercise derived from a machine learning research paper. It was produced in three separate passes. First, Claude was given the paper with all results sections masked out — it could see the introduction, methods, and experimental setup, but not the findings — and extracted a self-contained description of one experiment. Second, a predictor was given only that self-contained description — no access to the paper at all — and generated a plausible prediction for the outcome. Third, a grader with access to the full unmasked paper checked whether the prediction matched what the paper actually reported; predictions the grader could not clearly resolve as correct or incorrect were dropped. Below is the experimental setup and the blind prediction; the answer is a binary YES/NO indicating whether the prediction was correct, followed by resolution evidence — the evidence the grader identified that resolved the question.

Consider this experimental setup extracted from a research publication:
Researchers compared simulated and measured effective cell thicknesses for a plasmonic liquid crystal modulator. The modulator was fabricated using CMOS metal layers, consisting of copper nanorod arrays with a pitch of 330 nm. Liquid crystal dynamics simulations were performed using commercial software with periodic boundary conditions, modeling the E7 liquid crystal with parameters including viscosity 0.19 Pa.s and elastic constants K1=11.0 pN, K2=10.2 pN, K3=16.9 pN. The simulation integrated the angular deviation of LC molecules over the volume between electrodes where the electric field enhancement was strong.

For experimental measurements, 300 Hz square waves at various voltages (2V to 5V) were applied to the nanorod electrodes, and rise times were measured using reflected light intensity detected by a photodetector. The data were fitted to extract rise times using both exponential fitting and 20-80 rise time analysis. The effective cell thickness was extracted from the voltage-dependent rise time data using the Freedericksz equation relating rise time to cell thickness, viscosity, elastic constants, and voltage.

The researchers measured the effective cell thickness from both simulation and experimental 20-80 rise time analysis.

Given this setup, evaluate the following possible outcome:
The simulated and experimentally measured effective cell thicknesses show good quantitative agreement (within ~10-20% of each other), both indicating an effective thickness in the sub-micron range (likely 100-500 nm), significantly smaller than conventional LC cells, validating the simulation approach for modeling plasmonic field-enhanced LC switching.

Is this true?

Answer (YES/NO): NO